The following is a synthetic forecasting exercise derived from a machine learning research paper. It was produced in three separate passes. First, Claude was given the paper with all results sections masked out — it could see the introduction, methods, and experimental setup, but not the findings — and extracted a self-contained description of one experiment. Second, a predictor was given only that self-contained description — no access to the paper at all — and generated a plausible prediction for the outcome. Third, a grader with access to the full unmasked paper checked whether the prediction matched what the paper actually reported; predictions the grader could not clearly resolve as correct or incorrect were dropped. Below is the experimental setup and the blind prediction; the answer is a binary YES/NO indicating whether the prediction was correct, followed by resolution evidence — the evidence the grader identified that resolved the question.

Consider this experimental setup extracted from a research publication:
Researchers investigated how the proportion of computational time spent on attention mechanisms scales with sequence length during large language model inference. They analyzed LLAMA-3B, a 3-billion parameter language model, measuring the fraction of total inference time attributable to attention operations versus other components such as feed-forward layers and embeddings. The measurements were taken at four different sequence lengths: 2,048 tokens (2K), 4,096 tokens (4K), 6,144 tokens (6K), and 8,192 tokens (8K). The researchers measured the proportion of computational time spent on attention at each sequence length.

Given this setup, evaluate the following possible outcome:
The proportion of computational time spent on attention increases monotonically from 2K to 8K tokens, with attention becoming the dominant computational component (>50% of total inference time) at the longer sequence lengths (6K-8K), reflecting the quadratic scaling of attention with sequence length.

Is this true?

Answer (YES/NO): NO